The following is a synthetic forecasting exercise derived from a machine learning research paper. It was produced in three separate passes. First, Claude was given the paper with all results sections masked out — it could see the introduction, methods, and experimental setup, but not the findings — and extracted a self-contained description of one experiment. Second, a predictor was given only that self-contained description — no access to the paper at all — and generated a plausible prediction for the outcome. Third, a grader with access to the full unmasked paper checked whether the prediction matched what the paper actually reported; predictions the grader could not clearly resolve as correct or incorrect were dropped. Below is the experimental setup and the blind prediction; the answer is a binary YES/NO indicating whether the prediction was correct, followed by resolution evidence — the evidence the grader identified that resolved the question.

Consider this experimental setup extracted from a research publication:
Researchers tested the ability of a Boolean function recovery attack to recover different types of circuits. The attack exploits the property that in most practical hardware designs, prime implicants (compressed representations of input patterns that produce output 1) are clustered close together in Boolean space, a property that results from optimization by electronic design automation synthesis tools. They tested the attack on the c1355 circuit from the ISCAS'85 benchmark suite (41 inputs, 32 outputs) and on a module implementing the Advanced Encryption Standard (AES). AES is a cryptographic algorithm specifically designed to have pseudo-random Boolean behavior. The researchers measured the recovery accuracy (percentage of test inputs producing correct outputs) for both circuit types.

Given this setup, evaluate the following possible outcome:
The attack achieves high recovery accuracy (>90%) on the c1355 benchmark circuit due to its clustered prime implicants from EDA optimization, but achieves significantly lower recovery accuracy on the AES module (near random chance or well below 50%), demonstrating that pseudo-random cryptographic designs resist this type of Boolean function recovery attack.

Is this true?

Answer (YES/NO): NO